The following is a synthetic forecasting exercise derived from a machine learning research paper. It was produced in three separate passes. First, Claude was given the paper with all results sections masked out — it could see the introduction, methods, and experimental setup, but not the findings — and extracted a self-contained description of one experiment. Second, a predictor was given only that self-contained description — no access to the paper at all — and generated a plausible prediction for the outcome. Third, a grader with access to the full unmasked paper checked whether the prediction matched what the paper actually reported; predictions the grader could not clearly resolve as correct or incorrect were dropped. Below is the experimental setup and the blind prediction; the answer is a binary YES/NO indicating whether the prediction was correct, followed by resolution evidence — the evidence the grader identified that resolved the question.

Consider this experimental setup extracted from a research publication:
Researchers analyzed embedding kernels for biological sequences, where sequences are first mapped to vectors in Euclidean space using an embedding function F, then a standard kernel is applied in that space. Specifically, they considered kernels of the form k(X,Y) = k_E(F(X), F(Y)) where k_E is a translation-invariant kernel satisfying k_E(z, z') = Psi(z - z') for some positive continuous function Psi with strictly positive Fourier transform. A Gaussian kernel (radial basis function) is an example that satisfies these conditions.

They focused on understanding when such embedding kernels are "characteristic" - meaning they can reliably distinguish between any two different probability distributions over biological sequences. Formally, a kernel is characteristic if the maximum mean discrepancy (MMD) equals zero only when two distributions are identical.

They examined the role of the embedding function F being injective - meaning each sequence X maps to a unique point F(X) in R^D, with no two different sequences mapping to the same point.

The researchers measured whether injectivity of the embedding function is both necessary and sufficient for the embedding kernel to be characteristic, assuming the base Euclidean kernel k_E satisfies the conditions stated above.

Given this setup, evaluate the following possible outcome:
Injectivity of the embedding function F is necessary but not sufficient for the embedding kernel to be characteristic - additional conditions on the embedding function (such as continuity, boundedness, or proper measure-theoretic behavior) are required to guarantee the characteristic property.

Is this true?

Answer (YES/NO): NO